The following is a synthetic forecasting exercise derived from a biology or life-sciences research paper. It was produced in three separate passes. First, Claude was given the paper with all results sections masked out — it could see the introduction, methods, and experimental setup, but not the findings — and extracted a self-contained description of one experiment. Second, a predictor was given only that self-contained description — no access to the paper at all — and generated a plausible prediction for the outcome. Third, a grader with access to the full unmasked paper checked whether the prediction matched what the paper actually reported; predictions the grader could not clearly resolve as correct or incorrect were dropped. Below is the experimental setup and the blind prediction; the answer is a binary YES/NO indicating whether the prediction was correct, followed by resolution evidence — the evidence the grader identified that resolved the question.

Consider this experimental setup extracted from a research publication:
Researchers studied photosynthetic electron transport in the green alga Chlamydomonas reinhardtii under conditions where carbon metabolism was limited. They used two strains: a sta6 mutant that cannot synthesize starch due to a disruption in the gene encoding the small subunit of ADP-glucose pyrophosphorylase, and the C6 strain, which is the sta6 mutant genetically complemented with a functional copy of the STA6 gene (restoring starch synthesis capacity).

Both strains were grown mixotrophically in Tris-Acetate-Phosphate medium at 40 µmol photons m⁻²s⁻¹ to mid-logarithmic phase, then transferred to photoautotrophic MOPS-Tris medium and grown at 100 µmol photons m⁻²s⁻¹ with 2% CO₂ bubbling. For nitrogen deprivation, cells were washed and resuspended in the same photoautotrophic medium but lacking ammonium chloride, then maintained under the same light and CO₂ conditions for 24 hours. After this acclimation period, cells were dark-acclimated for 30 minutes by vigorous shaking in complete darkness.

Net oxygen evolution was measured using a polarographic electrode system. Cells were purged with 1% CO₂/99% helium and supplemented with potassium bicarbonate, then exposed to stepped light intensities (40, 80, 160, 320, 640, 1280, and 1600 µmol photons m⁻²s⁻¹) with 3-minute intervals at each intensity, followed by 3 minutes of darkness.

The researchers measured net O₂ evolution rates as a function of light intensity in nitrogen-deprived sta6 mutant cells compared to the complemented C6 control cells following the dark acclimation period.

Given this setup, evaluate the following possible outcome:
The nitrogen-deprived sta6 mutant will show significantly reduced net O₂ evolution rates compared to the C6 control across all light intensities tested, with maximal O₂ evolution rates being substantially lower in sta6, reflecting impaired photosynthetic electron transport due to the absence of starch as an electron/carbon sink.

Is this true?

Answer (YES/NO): YES